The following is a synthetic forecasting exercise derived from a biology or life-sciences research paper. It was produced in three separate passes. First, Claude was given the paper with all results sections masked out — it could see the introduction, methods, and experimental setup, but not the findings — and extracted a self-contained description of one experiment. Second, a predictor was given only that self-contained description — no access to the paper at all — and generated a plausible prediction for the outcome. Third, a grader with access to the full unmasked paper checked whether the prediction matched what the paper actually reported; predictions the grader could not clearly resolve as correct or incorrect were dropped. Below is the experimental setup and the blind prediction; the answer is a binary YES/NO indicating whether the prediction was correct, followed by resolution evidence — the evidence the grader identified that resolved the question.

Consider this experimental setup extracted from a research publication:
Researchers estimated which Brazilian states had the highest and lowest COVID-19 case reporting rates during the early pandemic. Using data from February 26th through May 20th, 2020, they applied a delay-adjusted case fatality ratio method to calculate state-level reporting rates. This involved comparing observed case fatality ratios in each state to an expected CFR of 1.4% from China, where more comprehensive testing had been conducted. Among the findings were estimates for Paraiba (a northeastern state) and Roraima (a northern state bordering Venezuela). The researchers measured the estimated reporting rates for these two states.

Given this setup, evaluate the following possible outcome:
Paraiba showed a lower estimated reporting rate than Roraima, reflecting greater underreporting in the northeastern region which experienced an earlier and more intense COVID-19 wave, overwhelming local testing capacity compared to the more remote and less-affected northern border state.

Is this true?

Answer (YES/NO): YES